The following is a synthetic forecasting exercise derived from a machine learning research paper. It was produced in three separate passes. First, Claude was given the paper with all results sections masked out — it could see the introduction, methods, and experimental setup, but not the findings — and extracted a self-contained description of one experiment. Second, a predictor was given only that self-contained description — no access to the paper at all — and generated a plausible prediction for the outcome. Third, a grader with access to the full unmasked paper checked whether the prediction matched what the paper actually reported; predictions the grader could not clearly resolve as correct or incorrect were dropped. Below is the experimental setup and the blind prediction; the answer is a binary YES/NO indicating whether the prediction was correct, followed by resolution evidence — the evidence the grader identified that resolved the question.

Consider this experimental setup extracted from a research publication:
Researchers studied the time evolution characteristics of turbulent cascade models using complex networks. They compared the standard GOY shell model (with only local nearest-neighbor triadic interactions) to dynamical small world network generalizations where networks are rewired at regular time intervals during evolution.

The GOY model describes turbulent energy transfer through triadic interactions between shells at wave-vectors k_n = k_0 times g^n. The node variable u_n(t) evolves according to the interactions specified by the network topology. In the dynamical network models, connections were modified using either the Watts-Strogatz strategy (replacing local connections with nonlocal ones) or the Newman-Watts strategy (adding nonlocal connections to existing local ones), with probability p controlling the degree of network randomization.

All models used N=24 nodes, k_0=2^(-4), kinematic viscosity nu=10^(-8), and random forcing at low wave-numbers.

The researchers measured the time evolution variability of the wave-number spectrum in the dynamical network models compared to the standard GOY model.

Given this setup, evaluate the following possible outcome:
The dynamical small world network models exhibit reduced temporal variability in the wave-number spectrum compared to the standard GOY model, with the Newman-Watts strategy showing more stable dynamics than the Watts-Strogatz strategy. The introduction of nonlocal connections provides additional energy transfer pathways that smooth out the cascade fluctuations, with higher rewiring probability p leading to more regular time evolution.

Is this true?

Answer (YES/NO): NO